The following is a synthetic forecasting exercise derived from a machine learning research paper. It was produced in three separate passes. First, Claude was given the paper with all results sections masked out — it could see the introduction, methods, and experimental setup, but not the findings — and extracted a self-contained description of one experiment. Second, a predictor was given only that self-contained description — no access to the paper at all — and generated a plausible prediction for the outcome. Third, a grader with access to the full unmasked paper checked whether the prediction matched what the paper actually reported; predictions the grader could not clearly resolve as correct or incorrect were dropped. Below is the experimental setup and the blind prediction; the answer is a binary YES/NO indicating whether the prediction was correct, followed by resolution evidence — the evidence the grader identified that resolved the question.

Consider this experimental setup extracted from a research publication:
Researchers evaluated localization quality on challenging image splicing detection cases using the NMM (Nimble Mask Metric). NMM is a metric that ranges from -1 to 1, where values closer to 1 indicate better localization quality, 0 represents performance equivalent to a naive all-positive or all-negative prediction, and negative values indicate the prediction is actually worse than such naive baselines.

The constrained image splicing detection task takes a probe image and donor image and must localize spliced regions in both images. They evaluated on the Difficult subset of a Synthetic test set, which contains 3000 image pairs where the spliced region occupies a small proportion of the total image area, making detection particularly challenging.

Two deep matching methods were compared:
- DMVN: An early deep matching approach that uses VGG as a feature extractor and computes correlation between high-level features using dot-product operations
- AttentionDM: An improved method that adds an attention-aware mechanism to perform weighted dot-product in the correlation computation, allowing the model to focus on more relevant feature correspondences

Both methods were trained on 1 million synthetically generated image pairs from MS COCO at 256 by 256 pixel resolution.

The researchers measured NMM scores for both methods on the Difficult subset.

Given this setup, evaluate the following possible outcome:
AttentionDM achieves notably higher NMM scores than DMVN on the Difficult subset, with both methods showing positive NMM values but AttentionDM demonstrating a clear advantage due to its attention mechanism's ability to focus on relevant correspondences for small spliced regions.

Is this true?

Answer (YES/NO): NO